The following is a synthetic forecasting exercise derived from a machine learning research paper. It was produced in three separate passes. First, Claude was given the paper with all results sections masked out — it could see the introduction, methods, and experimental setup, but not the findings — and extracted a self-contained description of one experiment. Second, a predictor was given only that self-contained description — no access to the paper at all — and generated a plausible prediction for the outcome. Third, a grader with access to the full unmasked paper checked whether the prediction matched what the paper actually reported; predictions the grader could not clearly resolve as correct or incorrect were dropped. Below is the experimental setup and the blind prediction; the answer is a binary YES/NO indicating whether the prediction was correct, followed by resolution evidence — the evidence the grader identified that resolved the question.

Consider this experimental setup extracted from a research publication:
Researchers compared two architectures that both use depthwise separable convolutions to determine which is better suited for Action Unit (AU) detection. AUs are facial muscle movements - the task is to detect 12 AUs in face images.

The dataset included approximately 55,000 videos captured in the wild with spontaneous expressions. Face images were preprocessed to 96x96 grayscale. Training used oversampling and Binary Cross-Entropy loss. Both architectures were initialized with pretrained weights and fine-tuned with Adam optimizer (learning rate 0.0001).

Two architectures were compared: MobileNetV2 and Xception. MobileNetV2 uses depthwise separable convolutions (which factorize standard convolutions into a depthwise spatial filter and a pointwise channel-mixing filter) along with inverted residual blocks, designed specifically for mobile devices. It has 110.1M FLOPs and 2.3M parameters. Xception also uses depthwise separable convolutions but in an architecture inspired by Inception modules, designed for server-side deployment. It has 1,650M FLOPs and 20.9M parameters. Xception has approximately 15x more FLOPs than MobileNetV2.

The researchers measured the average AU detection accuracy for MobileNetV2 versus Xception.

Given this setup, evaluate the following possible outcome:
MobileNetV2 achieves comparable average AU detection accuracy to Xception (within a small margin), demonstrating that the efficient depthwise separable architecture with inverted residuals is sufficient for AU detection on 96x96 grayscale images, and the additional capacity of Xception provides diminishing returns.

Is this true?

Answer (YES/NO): NO